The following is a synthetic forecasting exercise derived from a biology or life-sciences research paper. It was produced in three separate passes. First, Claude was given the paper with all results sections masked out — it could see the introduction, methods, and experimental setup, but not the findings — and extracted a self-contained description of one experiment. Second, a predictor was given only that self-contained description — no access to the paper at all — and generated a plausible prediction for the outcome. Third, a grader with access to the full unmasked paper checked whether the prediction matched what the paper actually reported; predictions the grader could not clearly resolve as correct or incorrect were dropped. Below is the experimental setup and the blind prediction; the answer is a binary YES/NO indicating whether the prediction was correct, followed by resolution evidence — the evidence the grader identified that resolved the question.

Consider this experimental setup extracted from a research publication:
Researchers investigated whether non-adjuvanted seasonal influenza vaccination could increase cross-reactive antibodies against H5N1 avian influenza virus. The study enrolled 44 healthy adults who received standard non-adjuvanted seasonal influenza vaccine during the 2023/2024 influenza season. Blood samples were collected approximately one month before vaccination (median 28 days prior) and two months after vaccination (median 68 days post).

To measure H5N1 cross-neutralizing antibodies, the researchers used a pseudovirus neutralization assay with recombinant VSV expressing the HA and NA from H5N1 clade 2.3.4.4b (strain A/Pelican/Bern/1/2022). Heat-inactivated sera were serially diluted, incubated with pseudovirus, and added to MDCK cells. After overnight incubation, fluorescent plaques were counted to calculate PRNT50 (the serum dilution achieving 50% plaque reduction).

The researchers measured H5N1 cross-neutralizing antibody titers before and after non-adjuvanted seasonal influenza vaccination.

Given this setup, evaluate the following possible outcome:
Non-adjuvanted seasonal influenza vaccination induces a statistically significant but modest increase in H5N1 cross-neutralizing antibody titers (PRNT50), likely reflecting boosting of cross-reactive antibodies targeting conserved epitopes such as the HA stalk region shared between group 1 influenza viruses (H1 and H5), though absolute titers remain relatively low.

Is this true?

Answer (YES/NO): YES